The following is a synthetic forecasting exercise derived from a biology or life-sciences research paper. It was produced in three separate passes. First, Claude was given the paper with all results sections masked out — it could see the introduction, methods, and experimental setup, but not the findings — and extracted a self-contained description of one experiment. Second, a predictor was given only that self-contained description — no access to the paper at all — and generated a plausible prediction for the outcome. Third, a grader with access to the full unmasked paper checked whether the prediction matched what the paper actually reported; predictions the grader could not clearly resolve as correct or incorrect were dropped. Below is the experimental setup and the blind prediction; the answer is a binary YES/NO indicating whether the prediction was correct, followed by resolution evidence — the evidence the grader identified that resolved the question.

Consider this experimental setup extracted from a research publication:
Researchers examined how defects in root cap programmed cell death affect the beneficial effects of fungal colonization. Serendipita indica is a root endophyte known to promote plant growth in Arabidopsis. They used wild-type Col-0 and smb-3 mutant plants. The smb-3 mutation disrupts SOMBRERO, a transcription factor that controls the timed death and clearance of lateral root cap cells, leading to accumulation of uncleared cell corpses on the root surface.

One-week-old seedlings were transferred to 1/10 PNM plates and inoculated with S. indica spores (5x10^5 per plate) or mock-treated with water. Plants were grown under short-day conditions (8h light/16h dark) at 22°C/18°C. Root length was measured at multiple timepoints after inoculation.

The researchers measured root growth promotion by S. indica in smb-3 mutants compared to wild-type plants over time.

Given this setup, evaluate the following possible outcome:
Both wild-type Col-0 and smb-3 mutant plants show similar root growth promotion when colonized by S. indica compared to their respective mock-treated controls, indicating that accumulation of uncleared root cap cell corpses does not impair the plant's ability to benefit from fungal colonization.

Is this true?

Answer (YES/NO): NO